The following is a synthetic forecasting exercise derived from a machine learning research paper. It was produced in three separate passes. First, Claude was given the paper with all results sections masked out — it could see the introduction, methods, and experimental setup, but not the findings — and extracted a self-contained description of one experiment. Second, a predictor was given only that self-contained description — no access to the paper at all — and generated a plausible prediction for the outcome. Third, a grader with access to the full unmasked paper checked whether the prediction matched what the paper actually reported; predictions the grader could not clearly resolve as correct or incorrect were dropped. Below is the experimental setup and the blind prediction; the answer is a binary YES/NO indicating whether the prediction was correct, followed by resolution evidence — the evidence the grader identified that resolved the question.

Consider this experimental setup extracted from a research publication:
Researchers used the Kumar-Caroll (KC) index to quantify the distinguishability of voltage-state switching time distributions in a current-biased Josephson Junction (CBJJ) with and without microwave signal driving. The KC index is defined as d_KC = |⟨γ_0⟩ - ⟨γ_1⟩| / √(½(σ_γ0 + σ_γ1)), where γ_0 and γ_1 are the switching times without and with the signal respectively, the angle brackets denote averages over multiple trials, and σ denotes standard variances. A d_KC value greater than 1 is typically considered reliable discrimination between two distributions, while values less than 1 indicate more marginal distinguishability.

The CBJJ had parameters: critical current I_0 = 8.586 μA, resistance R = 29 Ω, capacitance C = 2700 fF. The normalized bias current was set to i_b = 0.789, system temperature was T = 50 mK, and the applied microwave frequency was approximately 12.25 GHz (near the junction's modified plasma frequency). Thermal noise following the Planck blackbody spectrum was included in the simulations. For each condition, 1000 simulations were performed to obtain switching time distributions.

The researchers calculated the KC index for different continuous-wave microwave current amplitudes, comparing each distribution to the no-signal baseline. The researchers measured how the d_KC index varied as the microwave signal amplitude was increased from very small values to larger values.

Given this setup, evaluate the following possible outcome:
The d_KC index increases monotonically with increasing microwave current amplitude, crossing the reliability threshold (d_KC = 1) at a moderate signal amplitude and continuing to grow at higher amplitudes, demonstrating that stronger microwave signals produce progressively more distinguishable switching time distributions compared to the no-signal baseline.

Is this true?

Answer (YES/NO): YES